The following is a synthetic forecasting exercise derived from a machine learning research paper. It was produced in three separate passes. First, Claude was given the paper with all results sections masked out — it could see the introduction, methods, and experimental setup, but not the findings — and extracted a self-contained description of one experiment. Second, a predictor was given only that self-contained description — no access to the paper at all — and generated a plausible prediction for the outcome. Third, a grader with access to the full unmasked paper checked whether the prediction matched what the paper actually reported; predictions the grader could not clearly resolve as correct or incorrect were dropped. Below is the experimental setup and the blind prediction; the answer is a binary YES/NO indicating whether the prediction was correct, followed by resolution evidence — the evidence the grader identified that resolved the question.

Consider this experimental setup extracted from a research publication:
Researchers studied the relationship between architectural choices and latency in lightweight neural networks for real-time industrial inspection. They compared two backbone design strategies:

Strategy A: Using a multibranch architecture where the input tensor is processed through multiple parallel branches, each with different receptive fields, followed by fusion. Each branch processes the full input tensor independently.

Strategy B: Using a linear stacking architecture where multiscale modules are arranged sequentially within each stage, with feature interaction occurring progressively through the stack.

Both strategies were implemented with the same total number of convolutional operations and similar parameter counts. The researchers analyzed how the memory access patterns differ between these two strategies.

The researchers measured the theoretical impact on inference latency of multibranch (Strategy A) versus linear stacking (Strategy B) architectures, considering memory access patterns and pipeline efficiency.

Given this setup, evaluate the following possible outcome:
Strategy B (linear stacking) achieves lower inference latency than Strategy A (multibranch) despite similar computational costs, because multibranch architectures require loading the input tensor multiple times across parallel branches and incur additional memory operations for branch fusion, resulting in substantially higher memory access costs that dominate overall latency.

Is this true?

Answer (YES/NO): NO